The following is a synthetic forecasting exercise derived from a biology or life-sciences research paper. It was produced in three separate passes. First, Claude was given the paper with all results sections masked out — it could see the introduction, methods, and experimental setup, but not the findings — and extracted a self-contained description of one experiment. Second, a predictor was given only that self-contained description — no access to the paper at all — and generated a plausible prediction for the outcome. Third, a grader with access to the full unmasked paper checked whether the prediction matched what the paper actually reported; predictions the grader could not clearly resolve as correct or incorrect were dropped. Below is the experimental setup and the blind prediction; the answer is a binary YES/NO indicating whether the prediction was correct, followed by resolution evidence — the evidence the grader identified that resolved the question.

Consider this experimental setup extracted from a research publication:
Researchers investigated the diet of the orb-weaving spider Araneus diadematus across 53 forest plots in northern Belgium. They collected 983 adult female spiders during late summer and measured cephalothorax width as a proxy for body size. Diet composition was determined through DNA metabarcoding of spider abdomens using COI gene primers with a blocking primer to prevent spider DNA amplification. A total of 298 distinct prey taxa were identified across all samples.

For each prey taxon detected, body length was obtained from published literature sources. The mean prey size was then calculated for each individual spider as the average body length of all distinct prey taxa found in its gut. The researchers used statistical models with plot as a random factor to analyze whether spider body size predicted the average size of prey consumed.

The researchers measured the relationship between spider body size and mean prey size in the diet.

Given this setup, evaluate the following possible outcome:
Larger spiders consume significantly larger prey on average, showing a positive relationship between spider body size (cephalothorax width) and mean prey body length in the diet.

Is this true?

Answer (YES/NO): YES